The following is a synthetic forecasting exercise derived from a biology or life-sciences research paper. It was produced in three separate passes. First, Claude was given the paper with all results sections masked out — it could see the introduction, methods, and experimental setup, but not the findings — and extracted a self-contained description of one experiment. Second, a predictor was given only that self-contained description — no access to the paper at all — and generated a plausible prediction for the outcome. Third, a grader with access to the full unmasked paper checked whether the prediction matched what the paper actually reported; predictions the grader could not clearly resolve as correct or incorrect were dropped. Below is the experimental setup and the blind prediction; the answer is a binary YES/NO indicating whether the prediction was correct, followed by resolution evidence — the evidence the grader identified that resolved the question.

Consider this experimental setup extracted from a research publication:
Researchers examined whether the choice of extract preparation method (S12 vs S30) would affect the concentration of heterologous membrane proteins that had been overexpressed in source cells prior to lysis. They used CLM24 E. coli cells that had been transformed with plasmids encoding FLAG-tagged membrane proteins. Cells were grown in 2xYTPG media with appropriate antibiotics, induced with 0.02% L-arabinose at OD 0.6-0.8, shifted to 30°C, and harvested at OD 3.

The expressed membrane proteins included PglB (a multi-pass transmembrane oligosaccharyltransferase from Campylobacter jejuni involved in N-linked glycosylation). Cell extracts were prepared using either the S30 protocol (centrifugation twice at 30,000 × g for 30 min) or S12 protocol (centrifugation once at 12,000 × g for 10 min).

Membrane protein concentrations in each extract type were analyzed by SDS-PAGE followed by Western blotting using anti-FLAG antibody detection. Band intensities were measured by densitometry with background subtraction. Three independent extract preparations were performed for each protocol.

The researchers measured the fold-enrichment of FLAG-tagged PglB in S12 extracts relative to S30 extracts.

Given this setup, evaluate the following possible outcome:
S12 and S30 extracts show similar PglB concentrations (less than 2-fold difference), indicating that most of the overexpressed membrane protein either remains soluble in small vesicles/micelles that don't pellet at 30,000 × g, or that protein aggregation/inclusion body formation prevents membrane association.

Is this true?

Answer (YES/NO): NO